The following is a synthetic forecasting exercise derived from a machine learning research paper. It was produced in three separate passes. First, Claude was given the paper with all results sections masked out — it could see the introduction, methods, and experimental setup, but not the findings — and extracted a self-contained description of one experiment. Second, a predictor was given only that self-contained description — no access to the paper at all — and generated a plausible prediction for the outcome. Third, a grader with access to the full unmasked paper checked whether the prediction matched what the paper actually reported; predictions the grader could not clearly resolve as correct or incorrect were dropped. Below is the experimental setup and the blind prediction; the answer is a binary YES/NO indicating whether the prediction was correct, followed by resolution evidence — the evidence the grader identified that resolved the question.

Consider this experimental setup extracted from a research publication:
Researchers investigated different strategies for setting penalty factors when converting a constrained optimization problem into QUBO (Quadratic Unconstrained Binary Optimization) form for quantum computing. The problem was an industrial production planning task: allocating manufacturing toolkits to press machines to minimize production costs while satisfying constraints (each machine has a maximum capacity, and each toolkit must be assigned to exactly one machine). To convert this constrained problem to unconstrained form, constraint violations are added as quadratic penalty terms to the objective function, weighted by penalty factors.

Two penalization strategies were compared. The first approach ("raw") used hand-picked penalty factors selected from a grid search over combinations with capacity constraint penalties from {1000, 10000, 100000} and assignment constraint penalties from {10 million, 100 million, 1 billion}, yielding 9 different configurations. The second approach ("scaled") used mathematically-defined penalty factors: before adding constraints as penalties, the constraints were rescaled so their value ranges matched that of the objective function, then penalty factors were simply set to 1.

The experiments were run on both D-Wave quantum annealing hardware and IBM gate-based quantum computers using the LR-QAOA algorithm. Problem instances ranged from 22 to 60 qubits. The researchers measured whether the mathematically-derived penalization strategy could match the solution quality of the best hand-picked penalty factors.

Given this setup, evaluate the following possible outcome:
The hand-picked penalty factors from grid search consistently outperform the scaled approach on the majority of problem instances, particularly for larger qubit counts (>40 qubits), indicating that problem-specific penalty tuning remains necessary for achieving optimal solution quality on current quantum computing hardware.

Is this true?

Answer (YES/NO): NO